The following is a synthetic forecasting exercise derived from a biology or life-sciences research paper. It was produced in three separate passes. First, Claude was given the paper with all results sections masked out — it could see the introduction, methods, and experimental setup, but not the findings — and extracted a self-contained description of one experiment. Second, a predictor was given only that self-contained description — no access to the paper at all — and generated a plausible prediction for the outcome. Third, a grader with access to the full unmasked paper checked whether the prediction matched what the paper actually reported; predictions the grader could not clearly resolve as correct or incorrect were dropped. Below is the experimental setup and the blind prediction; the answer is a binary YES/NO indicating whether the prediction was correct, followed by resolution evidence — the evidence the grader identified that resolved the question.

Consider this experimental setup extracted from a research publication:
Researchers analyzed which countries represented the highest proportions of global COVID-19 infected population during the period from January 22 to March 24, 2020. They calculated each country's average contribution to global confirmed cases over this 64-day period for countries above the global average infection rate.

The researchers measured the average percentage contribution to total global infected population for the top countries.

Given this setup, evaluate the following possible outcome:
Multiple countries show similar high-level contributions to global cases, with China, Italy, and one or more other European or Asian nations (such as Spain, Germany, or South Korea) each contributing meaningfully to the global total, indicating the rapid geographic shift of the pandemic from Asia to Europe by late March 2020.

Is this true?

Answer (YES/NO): NO